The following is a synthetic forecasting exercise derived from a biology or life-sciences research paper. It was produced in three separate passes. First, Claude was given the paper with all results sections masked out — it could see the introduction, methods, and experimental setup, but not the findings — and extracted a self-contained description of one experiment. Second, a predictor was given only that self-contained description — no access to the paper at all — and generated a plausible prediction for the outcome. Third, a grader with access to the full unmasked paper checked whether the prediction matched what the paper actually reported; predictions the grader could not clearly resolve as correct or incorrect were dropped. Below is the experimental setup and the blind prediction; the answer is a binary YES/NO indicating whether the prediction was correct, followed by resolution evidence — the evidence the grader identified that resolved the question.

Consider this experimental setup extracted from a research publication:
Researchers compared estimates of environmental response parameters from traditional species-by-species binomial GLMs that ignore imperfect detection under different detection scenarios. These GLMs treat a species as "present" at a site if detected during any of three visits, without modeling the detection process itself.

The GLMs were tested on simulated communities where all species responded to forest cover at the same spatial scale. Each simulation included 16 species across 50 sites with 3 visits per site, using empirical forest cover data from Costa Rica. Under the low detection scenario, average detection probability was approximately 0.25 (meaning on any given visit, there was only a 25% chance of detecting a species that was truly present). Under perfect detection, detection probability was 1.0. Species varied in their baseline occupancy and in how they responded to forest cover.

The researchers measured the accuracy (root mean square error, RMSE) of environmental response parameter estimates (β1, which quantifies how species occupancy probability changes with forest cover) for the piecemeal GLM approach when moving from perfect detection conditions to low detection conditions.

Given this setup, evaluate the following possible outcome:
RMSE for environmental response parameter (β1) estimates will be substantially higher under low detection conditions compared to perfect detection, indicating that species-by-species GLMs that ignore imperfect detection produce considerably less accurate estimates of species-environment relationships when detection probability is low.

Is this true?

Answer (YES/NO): NO